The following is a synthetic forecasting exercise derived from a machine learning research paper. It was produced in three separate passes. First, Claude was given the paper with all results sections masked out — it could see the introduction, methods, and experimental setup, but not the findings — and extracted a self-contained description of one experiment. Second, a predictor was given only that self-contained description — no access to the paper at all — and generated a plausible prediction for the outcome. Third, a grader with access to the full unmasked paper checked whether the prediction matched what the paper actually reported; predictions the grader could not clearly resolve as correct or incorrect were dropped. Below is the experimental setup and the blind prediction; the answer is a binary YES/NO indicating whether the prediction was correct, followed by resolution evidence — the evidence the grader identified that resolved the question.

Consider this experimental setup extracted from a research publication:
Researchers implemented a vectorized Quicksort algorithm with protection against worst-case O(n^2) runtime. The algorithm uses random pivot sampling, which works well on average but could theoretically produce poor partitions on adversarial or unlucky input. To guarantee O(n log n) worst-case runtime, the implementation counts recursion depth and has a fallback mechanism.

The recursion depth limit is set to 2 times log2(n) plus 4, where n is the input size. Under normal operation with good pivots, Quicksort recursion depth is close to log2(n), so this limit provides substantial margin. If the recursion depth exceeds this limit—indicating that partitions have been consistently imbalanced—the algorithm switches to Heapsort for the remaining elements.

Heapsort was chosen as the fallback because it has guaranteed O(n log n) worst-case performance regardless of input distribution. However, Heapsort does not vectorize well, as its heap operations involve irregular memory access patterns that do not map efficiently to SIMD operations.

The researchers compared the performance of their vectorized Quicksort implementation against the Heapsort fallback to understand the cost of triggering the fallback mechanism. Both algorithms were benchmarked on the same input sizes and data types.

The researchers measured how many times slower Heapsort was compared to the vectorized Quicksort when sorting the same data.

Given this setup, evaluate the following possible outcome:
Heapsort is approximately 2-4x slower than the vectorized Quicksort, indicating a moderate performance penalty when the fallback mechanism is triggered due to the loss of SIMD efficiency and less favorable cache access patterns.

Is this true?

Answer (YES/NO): NO